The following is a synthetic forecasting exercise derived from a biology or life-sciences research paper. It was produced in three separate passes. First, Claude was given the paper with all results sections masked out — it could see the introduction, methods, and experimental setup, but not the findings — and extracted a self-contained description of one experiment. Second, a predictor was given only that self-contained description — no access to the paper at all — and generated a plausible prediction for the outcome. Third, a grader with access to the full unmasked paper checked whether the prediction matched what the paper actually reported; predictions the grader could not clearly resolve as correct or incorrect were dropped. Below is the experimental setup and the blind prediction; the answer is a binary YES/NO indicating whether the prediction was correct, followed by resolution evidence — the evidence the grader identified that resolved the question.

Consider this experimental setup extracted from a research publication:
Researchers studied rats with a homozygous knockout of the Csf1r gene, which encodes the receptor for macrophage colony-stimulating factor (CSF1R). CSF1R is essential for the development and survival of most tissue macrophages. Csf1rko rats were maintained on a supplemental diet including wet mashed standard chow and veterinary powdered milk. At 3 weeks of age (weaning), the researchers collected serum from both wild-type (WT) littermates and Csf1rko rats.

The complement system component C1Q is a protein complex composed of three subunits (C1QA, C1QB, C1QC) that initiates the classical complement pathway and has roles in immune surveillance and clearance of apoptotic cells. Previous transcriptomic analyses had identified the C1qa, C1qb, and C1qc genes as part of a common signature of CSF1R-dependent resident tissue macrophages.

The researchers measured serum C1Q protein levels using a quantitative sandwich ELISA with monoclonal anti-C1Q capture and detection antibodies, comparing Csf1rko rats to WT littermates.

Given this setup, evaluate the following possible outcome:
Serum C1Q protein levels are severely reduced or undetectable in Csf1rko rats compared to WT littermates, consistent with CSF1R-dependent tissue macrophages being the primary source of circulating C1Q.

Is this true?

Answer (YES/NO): YES